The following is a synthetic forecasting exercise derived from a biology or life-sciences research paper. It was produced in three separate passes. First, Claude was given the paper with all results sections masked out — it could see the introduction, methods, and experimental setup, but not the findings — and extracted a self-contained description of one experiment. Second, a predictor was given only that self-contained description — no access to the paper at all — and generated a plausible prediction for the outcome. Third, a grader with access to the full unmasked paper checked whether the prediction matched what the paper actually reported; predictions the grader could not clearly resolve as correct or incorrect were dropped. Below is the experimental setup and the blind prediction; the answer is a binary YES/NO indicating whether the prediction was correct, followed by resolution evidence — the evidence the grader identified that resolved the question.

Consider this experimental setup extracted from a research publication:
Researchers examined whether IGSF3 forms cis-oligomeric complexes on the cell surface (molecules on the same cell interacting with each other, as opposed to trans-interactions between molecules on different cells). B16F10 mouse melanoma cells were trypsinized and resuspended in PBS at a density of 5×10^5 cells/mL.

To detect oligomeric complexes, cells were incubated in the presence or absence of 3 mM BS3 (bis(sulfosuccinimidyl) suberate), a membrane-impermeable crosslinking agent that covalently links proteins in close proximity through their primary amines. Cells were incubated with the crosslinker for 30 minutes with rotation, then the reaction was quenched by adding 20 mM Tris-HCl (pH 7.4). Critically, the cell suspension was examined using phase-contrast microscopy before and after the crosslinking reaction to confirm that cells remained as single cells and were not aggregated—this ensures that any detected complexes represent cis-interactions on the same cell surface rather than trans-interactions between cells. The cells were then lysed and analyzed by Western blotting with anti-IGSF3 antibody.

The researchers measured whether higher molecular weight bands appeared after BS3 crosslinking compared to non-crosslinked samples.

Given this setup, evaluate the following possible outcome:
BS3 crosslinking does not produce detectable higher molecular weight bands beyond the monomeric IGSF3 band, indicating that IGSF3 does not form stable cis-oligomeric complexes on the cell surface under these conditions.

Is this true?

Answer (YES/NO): NO